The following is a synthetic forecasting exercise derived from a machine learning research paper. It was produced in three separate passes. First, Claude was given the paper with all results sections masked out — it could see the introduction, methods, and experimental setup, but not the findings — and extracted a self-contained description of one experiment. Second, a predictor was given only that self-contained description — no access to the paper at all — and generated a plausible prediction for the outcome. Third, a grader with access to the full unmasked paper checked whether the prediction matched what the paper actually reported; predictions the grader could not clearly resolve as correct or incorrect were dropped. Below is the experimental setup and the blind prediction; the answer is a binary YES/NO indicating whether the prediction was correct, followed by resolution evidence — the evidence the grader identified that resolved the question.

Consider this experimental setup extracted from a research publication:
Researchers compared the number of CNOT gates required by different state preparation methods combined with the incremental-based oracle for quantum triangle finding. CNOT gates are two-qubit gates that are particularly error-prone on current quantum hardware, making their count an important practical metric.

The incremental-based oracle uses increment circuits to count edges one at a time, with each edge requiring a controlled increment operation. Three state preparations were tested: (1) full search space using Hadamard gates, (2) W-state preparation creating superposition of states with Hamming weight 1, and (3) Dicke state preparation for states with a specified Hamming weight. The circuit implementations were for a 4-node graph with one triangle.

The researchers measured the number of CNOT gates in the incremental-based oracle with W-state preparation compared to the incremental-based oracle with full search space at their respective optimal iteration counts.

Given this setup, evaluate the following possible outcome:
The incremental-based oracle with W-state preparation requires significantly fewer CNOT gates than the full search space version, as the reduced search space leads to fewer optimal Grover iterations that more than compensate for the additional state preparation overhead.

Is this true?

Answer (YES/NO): YES